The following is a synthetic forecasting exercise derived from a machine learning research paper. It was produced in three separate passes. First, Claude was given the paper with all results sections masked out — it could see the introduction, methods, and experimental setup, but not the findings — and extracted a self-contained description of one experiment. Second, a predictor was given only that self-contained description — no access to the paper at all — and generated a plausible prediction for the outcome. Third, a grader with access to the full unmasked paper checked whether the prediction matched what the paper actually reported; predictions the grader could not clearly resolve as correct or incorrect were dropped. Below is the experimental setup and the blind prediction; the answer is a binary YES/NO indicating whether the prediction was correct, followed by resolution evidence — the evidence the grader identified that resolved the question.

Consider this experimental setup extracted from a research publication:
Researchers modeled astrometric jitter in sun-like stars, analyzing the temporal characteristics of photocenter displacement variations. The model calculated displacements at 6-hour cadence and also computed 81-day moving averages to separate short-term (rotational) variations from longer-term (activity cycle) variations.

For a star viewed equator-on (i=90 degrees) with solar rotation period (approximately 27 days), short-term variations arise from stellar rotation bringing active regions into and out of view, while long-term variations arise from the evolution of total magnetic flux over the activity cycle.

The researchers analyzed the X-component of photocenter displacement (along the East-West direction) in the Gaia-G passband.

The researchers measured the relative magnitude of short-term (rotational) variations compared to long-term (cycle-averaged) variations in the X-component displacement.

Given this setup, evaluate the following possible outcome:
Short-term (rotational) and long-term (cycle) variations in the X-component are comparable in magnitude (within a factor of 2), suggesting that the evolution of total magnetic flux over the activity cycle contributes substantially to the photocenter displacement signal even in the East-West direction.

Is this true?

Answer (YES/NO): NO